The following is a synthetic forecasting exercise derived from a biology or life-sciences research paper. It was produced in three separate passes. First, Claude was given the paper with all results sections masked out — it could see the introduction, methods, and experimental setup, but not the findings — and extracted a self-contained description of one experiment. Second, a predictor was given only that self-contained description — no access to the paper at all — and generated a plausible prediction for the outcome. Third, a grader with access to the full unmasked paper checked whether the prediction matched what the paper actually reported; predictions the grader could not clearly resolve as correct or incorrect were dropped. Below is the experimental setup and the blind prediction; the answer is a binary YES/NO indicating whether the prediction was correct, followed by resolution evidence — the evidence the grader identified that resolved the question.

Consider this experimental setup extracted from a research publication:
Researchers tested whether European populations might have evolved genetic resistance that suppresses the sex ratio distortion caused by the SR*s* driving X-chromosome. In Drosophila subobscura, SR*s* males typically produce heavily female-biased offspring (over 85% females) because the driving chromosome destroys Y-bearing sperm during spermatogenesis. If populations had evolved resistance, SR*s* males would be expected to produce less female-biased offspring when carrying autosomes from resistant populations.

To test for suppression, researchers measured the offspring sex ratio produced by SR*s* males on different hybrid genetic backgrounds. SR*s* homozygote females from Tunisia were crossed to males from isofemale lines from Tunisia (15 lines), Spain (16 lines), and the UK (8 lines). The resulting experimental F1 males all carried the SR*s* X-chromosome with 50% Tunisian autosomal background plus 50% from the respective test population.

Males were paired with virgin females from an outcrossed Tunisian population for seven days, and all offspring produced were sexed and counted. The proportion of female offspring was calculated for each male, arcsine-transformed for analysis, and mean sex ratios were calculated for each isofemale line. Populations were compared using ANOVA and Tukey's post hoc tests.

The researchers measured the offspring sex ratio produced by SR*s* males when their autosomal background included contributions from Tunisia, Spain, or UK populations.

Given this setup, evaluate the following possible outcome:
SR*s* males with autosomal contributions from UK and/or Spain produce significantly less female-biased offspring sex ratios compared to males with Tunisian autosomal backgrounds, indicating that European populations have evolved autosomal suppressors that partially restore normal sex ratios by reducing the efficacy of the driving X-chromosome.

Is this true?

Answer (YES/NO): NO